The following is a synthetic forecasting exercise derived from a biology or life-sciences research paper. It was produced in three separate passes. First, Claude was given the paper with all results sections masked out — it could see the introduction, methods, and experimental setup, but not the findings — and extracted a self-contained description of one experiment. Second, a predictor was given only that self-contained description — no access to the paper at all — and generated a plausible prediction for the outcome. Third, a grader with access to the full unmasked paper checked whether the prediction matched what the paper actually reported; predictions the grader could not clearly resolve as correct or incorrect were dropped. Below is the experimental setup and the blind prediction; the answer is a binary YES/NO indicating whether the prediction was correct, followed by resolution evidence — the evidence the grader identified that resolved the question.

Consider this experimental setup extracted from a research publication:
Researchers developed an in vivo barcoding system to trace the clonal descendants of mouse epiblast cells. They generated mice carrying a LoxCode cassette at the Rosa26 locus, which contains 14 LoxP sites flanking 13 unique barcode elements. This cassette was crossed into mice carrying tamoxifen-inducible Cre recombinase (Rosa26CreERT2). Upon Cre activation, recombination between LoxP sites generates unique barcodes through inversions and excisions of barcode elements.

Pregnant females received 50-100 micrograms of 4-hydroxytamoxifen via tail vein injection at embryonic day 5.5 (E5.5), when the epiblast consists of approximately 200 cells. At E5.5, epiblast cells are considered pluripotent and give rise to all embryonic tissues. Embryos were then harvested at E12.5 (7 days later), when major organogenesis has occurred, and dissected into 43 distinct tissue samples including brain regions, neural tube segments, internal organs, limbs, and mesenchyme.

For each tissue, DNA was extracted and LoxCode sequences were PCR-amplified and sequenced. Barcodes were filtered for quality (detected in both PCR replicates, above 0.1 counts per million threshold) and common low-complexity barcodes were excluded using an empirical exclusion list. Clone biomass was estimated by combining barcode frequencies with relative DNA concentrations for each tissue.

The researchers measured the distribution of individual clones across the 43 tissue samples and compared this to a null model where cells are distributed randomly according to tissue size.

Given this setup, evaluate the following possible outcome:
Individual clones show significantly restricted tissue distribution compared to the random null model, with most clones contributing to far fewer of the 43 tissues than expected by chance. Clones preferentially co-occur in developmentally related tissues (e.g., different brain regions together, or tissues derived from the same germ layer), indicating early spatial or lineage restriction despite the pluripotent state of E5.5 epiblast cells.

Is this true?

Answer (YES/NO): YES